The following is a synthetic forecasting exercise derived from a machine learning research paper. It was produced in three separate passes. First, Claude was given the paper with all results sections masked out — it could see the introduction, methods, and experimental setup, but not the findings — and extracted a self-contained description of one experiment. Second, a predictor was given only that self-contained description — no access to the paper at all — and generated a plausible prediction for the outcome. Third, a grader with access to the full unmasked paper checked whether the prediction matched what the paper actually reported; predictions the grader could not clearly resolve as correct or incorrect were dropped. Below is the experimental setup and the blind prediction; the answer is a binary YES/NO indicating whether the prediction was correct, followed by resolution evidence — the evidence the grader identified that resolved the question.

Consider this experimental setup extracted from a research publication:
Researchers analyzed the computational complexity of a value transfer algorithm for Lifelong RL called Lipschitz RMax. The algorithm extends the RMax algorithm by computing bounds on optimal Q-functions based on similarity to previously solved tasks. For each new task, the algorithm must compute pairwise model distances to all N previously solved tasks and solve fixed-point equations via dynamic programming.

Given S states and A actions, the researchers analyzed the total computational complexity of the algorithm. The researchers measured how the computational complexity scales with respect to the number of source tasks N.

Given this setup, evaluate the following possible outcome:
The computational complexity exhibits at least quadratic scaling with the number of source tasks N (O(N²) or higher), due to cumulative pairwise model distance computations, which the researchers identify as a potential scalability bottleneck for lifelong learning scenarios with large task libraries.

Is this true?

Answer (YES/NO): NO